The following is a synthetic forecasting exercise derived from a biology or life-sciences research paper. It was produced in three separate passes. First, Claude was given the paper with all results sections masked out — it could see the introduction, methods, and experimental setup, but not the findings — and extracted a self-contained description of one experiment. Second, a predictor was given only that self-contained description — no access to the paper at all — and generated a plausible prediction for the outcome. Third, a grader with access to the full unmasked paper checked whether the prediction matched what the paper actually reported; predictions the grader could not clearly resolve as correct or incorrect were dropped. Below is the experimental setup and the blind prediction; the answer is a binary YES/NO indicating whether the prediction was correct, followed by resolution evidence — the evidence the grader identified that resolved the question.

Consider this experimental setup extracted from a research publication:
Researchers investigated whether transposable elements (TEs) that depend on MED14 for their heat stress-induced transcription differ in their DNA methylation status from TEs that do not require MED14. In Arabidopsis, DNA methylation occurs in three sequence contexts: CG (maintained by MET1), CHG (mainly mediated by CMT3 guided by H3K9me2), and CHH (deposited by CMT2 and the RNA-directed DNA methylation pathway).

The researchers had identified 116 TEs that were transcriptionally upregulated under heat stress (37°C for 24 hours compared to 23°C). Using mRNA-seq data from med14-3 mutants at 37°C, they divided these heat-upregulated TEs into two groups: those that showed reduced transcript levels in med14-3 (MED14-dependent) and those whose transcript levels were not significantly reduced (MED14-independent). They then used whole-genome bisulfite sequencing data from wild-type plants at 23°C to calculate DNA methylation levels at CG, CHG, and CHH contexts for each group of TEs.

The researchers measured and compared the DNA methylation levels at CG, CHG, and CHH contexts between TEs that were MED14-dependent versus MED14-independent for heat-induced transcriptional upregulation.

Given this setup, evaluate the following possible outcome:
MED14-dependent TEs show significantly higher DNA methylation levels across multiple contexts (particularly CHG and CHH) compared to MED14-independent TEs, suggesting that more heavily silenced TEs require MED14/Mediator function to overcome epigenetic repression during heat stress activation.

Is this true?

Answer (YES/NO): YES